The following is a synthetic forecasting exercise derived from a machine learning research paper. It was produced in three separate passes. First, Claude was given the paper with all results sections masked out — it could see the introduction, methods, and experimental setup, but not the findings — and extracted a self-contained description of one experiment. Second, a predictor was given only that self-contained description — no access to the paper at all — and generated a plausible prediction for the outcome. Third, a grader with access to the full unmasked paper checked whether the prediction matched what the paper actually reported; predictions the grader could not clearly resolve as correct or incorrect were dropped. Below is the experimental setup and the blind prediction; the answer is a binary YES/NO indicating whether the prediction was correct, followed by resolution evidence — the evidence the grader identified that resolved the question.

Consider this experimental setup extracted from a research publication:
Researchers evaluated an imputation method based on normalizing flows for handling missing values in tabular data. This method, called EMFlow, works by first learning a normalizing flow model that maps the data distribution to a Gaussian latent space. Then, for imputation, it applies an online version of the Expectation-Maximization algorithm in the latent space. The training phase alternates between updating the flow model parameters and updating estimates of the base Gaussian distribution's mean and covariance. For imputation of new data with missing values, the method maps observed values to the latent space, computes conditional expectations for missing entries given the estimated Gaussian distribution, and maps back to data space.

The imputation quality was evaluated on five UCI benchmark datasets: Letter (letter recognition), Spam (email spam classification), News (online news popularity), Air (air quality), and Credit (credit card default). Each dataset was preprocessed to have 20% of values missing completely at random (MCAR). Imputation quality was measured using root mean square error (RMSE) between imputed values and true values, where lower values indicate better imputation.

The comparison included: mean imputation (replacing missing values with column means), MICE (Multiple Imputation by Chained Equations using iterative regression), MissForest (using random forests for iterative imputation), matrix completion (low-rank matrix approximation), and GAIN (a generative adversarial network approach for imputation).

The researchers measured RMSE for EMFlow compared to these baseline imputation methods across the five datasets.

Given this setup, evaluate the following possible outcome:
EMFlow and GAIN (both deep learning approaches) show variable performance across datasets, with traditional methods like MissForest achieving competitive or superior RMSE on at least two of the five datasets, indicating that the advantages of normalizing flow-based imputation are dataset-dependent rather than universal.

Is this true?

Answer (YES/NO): YES